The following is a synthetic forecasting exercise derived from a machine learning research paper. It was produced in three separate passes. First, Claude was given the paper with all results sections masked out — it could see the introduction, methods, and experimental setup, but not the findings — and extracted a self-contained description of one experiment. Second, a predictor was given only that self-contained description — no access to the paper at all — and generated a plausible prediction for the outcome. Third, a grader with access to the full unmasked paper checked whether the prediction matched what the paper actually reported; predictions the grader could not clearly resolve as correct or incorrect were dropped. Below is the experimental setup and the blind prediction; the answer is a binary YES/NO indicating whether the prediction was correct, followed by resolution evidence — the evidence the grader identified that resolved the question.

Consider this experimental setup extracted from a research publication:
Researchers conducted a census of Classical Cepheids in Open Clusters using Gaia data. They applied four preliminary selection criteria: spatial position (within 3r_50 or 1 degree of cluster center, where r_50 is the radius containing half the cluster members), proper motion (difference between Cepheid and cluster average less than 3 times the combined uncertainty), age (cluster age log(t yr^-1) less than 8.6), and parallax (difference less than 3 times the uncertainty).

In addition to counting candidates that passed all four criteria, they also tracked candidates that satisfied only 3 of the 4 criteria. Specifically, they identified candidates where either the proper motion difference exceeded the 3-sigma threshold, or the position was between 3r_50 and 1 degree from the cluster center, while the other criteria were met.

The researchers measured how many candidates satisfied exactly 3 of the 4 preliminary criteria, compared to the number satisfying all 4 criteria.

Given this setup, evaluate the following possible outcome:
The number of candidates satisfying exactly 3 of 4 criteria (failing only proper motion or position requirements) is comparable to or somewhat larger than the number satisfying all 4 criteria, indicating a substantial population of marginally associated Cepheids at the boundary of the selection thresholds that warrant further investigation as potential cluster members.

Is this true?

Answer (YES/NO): NO